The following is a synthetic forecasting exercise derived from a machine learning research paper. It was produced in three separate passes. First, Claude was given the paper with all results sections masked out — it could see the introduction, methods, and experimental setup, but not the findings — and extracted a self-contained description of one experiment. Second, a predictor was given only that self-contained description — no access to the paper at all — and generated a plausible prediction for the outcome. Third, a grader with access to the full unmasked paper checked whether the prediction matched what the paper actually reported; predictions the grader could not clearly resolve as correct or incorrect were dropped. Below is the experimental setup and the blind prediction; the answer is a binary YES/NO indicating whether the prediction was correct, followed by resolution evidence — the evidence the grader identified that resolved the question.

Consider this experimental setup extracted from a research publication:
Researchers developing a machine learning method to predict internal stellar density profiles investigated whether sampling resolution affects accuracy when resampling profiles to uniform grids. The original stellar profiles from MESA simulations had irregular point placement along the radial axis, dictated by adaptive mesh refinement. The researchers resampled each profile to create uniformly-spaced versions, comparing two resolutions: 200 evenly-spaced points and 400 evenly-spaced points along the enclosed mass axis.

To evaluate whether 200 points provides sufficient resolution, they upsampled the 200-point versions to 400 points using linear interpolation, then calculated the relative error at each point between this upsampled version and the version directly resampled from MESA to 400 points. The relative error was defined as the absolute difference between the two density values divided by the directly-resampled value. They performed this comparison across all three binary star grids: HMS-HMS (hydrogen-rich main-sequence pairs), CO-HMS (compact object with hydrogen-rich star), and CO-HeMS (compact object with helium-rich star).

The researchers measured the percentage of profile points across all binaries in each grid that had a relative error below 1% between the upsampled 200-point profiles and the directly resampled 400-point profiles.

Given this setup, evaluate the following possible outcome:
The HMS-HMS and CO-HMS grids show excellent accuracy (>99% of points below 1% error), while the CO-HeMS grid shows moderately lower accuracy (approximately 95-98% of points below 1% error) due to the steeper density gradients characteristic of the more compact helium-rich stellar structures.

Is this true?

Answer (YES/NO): NO